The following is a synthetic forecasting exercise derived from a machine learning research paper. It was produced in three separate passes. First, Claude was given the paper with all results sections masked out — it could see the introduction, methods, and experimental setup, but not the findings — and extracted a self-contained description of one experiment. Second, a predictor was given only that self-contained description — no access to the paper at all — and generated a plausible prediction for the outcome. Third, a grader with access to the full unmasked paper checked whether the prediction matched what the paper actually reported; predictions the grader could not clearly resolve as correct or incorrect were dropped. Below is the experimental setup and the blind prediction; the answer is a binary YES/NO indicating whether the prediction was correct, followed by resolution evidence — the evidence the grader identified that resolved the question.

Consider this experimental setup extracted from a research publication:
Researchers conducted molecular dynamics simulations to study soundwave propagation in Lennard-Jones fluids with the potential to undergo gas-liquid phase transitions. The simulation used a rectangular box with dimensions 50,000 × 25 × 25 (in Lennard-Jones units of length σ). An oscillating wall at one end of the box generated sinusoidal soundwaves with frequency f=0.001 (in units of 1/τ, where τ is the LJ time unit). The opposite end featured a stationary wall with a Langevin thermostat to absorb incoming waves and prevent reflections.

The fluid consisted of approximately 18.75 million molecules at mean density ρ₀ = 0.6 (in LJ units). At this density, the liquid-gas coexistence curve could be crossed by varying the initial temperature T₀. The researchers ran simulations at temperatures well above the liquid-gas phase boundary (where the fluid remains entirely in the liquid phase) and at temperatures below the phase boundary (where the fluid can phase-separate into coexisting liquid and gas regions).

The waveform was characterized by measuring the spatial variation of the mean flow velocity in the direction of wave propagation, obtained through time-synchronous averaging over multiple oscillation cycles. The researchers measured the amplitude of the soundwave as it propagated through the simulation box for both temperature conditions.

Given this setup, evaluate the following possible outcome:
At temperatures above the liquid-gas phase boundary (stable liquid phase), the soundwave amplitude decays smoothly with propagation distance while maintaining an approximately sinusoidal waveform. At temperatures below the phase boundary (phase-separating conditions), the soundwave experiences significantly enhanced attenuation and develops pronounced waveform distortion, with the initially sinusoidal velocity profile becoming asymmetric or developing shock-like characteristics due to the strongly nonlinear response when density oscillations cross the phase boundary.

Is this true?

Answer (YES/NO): NO